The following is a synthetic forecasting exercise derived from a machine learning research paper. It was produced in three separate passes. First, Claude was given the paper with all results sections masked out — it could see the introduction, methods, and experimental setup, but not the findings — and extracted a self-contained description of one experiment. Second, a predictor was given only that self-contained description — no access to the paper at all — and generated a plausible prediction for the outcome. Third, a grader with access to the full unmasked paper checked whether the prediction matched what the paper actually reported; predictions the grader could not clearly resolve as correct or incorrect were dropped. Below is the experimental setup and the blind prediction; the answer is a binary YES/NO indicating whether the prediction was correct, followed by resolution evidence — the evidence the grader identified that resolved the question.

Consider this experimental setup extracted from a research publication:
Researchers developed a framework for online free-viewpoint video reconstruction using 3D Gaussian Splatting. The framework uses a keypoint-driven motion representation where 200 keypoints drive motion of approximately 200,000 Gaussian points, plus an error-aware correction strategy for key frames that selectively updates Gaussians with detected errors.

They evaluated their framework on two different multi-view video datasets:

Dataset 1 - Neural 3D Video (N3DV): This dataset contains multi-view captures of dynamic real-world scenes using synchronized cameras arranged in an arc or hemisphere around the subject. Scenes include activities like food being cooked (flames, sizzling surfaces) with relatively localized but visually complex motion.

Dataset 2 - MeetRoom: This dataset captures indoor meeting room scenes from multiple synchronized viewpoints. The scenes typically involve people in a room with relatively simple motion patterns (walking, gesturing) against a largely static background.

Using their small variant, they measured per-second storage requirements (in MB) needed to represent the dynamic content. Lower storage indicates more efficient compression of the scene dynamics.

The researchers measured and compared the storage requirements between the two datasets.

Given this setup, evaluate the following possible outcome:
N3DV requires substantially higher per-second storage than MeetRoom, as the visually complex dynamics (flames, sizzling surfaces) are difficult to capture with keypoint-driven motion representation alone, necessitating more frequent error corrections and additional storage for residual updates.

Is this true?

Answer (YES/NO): YES